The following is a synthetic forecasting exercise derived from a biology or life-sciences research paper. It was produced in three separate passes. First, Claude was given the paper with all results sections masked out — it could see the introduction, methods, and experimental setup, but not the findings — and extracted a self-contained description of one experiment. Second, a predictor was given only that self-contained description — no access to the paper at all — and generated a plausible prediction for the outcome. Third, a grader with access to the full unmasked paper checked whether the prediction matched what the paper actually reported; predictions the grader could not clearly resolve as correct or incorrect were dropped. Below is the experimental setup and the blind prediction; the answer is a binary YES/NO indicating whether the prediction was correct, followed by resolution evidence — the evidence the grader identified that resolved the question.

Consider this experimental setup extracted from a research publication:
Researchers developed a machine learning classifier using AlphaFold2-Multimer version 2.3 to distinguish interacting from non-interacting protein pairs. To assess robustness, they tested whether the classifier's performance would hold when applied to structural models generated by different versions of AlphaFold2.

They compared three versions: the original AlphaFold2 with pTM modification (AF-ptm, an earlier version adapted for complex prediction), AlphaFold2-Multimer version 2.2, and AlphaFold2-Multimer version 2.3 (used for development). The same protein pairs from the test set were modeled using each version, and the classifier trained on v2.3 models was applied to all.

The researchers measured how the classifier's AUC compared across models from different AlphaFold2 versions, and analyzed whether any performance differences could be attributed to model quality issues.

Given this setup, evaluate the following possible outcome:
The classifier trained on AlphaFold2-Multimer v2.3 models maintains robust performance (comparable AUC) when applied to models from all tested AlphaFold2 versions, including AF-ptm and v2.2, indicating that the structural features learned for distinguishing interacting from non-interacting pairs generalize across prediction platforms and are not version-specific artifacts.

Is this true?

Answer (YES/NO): YES